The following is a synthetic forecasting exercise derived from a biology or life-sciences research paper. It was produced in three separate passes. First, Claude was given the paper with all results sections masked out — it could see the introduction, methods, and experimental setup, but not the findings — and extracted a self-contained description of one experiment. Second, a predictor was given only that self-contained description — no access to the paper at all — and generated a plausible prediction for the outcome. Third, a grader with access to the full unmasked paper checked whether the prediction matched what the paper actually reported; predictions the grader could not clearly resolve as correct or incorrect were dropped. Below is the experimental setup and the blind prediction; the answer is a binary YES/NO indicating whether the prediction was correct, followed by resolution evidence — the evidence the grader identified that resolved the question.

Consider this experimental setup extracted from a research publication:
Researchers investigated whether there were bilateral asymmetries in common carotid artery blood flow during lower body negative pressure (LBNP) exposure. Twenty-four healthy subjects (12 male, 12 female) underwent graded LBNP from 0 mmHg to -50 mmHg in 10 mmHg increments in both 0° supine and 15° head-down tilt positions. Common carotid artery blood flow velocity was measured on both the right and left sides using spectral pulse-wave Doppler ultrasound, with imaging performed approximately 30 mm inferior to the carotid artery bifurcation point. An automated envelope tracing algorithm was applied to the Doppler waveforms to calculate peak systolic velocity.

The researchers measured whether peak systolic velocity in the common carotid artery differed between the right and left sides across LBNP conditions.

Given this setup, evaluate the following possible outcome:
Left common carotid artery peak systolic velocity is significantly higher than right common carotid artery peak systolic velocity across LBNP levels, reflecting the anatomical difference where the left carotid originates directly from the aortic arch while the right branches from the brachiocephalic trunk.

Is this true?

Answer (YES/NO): NO